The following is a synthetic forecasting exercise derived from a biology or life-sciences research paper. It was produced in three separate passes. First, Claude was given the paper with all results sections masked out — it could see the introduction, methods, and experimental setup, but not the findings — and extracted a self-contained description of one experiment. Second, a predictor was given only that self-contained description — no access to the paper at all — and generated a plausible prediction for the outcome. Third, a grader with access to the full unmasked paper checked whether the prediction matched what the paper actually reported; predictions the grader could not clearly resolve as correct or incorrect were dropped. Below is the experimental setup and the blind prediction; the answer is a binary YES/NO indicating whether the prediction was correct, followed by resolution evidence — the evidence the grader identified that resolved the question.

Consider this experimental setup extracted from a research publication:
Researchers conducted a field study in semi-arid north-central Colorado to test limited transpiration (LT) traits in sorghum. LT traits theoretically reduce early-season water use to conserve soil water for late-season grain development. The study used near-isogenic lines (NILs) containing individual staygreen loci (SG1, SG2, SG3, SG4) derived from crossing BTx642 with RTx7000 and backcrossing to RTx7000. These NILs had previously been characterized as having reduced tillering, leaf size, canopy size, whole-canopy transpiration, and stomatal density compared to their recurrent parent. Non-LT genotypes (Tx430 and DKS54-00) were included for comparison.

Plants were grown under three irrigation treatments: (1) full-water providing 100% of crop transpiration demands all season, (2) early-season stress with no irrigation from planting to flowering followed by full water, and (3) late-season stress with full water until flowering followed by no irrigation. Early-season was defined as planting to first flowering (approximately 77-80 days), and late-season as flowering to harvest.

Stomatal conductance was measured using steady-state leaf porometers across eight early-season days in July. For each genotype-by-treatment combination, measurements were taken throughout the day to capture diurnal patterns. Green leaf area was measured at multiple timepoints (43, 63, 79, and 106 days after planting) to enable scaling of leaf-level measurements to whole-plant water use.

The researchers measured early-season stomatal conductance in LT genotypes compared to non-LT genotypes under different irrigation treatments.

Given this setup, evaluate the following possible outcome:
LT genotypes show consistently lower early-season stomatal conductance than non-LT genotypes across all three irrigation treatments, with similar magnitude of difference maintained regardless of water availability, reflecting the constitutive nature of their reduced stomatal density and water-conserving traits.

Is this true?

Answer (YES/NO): NO